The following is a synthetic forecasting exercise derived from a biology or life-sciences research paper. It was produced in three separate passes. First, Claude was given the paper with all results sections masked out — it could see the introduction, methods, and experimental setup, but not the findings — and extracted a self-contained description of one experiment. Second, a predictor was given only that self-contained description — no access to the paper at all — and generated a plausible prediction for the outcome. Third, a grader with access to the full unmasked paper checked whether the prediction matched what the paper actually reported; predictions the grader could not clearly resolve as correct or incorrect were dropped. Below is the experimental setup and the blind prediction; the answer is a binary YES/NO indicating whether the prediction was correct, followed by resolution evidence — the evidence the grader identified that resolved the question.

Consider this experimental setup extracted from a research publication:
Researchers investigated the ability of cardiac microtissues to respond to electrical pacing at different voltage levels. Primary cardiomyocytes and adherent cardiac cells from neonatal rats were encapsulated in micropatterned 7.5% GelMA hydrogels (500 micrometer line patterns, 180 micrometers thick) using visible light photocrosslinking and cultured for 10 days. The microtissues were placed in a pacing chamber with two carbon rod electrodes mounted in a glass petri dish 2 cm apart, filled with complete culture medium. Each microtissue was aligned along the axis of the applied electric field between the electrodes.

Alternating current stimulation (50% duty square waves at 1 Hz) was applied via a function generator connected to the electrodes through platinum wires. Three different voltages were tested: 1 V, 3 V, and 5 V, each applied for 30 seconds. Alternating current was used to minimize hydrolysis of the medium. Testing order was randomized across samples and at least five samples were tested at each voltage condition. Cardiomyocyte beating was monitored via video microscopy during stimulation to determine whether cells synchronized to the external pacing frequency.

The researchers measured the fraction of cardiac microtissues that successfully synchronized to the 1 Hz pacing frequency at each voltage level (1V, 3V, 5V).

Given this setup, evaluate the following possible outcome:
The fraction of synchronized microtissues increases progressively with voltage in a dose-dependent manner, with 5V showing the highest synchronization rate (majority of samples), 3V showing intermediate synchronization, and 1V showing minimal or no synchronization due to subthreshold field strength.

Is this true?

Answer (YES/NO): NO